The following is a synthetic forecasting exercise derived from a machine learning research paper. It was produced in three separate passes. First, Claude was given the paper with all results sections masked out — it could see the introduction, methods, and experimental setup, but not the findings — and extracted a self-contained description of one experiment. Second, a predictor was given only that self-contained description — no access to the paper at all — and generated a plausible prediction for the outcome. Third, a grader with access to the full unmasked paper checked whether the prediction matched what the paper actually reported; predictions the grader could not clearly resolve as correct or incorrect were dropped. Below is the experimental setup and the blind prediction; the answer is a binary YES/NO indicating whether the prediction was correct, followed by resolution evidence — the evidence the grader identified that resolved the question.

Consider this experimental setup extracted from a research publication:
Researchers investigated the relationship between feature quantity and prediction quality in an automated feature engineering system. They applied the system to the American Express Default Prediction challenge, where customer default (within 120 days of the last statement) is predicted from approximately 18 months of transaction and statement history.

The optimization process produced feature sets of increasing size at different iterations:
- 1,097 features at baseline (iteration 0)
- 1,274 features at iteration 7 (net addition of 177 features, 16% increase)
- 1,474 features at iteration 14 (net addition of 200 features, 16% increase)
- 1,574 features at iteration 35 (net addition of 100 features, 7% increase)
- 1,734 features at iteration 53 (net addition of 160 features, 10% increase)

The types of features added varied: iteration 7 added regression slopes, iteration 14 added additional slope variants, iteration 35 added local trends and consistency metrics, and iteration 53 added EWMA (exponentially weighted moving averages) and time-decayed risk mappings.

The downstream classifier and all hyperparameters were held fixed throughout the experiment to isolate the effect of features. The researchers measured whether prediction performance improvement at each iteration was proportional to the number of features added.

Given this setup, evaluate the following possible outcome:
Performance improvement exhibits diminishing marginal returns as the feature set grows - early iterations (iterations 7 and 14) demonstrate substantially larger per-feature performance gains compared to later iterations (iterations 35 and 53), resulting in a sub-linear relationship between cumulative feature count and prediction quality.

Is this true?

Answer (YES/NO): NO